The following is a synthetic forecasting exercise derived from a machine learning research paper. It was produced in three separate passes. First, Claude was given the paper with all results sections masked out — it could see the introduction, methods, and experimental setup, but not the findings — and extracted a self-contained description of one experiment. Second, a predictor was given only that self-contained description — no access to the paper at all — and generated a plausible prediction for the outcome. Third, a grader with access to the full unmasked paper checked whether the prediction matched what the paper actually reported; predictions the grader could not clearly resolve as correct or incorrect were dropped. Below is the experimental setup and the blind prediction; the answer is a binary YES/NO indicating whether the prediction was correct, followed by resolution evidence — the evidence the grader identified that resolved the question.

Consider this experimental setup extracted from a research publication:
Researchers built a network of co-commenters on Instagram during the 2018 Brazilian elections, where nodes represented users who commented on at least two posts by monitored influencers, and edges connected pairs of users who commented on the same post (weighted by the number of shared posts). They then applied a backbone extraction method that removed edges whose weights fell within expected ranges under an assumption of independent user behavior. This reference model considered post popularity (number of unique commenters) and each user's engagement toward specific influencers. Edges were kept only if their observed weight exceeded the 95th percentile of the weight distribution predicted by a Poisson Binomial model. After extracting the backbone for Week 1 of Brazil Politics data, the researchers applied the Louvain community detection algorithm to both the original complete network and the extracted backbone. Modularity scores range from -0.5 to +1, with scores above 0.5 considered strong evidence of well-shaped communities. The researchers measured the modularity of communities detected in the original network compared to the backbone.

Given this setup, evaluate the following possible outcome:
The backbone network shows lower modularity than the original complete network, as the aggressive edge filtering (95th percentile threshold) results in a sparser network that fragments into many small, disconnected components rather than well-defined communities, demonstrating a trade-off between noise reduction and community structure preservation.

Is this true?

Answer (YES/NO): NO